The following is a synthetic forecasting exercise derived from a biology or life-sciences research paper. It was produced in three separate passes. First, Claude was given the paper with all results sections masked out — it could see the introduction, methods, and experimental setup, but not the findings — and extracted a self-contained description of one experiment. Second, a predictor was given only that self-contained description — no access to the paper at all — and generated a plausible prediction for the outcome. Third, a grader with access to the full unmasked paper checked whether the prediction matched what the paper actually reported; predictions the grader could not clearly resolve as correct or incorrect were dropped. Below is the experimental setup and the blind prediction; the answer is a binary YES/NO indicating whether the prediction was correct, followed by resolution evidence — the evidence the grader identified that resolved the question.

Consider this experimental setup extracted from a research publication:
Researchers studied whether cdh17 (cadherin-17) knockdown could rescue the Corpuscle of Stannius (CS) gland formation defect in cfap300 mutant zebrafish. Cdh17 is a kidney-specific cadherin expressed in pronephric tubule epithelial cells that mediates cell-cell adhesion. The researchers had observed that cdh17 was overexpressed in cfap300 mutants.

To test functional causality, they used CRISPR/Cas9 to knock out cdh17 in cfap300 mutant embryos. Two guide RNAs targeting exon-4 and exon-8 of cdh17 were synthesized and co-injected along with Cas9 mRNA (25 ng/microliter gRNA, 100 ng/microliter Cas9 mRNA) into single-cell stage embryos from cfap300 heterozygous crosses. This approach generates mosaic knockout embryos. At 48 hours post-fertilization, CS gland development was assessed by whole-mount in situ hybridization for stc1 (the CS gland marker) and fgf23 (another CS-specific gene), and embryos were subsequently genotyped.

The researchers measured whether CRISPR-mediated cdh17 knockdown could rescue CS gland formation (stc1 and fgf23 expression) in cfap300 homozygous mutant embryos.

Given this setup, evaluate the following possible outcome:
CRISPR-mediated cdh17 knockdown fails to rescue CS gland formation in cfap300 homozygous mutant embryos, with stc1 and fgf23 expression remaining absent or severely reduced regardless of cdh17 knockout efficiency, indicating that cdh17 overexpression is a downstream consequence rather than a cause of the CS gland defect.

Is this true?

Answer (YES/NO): NO